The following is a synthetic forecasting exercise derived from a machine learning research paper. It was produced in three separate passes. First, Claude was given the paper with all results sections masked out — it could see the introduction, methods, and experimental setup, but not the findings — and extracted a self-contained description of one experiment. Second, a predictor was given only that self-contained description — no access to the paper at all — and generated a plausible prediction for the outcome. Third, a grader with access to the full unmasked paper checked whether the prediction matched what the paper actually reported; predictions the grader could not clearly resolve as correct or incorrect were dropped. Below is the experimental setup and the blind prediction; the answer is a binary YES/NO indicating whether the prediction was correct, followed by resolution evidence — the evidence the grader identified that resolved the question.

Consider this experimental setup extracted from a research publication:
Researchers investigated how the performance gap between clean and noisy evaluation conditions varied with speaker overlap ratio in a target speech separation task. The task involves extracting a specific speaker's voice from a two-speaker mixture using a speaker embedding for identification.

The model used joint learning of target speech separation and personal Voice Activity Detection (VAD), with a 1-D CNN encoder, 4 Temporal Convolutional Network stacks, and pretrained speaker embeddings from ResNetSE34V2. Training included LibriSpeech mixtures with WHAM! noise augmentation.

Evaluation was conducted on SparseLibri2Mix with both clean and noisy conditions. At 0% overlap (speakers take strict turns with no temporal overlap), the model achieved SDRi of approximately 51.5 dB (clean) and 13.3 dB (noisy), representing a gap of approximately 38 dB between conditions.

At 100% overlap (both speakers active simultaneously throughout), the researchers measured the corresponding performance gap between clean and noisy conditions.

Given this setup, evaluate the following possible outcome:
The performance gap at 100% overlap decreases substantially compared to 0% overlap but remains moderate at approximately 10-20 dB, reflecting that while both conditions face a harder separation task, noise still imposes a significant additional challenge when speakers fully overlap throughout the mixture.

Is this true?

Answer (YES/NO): NO